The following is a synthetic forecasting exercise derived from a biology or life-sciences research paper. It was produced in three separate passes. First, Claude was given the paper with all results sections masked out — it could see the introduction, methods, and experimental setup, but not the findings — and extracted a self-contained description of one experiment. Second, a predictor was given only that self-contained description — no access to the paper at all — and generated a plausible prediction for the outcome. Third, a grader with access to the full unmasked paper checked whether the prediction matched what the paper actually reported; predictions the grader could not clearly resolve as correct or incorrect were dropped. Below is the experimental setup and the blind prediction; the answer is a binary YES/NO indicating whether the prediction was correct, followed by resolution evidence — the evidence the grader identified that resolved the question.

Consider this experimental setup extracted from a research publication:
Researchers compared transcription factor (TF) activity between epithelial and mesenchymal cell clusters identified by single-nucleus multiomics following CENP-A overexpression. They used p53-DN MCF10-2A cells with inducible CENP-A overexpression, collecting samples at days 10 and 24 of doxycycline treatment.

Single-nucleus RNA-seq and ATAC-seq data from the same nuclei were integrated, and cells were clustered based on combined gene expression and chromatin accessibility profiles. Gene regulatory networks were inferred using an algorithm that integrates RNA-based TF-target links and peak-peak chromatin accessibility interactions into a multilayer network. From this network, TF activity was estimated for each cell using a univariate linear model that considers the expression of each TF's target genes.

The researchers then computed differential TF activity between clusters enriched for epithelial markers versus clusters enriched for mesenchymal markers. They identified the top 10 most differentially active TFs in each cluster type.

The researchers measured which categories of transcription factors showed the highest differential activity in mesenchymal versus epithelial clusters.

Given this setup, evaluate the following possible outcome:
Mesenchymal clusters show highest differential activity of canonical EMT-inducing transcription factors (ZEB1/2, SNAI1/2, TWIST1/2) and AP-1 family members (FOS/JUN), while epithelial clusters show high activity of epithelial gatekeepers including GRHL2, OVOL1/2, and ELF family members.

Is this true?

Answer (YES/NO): NO